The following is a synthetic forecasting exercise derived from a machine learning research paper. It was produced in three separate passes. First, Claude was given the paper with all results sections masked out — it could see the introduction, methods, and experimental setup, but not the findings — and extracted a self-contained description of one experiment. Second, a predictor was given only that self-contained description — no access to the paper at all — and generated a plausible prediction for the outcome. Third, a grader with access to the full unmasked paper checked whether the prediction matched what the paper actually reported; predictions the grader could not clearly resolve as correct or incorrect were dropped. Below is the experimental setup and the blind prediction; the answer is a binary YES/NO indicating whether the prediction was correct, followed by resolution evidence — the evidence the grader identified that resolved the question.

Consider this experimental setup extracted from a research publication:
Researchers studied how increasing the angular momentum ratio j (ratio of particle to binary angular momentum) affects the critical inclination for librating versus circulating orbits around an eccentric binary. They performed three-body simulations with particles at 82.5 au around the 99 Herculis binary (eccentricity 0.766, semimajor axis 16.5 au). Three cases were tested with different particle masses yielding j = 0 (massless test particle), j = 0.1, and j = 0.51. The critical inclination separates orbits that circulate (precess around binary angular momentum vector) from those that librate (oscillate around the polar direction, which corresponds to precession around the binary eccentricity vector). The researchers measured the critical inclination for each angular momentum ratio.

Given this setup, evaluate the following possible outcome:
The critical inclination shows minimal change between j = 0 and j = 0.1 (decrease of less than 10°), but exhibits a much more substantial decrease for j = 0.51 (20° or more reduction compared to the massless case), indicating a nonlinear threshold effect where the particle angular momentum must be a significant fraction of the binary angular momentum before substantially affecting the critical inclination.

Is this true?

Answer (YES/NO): NO